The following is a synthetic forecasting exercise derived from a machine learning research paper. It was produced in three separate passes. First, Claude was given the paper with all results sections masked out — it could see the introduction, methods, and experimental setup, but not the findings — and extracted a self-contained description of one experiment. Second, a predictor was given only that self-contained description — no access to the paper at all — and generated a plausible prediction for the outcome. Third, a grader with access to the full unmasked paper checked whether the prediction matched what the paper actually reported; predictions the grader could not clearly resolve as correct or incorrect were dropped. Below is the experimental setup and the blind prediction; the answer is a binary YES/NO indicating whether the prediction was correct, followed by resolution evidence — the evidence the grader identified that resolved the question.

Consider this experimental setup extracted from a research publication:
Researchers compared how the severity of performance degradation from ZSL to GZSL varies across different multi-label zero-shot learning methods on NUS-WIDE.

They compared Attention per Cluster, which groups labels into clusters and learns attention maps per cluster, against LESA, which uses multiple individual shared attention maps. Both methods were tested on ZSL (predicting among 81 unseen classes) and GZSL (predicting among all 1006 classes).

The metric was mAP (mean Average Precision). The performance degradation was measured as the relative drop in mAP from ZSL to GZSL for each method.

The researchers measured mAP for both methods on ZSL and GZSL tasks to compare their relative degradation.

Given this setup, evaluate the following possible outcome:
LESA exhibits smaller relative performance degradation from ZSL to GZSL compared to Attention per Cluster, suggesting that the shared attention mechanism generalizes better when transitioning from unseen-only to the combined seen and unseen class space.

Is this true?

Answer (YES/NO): YES